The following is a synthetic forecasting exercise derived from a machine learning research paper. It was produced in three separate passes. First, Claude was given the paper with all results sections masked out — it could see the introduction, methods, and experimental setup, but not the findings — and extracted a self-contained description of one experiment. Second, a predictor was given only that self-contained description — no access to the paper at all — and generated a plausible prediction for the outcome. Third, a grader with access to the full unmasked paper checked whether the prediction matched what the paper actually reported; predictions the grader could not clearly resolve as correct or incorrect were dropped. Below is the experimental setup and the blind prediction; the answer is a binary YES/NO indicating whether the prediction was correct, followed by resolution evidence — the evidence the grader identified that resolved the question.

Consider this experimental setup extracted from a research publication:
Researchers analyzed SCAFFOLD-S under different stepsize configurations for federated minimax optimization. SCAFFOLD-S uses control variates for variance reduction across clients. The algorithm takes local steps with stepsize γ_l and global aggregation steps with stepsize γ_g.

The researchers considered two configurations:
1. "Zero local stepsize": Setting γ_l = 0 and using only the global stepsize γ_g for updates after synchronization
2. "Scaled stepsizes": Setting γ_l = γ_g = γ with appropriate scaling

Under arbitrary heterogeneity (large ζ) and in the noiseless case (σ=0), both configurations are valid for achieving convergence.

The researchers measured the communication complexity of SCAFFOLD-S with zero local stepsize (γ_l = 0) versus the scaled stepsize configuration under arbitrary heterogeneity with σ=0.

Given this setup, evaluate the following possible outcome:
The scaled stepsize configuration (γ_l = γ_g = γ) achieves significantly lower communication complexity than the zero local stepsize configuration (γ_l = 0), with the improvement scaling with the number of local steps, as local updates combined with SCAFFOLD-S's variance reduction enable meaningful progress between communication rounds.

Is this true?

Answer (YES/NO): NO